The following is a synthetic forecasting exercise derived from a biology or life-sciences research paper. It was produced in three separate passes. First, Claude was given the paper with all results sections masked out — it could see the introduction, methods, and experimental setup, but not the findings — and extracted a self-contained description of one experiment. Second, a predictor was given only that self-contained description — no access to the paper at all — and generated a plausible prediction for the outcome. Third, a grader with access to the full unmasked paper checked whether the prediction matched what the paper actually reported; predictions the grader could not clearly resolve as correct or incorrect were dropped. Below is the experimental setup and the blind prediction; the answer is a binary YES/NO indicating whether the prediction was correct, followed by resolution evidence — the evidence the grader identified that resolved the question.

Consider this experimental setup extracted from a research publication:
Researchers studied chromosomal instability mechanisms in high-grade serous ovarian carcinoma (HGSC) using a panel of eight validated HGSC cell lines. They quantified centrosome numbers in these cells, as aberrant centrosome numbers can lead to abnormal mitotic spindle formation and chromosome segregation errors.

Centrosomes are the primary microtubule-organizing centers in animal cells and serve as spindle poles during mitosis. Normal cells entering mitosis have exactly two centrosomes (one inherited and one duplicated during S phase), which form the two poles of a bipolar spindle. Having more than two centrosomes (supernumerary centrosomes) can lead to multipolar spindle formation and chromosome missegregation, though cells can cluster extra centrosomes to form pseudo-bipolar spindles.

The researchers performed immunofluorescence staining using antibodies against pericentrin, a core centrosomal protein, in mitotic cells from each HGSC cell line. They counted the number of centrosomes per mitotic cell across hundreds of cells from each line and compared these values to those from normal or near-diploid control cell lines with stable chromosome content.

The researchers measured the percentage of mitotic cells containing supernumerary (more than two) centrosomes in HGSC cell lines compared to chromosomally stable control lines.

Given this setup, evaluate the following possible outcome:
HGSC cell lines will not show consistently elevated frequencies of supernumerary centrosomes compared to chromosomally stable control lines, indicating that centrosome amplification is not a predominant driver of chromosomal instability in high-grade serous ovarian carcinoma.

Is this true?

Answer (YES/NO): NO